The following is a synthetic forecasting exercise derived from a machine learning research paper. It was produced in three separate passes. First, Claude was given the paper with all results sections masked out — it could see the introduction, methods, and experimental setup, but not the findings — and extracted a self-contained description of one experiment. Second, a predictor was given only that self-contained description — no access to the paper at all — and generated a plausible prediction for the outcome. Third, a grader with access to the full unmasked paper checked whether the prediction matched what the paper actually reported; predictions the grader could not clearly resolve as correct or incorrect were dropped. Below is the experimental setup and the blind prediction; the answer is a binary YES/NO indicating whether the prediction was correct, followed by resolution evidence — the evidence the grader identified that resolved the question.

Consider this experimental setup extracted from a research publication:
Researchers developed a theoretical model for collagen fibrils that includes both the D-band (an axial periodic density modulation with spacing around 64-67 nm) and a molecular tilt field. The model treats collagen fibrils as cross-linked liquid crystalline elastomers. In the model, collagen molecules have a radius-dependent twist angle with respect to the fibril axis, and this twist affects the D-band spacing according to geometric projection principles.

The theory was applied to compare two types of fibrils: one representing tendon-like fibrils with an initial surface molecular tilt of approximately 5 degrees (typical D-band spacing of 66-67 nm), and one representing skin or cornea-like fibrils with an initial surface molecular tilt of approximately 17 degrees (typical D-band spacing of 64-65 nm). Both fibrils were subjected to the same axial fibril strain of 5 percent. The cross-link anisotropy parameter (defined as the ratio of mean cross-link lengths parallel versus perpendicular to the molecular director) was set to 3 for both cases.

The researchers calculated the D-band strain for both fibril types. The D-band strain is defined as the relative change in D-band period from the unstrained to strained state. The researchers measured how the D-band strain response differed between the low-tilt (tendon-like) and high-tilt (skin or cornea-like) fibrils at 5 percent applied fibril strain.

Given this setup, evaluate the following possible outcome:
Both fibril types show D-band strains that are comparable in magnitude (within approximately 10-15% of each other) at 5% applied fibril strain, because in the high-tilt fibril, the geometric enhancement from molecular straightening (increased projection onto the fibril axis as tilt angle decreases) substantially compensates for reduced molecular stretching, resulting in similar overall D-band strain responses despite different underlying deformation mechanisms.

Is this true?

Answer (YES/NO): NO